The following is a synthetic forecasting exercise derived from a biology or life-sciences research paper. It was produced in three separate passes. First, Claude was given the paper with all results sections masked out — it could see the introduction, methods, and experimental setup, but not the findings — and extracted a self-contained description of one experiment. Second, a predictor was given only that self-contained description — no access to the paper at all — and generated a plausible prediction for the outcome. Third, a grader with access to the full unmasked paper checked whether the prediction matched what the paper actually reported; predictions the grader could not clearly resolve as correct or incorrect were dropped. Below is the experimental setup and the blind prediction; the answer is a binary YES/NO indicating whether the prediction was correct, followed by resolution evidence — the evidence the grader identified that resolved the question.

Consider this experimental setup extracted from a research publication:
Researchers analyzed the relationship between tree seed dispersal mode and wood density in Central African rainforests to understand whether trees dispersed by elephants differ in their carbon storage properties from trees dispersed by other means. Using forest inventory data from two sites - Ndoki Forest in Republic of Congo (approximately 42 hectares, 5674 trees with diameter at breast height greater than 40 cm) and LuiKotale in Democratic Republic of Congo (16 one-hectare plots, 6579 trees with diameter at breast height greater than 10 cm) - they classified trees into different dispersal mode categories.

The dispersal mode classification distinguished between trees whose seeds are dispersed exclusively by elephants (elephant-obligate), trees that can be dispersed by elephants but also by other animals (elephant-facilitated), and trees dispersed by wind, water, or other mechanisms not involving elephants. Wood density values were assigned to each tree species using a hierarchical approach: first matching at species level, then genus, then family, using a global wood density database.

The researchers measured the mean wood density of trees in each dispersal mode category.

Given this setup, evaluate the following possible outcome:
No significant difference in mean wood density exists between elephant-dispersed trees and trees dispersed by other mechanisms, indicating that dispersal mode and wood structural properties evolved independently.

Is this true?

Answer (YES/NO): NO